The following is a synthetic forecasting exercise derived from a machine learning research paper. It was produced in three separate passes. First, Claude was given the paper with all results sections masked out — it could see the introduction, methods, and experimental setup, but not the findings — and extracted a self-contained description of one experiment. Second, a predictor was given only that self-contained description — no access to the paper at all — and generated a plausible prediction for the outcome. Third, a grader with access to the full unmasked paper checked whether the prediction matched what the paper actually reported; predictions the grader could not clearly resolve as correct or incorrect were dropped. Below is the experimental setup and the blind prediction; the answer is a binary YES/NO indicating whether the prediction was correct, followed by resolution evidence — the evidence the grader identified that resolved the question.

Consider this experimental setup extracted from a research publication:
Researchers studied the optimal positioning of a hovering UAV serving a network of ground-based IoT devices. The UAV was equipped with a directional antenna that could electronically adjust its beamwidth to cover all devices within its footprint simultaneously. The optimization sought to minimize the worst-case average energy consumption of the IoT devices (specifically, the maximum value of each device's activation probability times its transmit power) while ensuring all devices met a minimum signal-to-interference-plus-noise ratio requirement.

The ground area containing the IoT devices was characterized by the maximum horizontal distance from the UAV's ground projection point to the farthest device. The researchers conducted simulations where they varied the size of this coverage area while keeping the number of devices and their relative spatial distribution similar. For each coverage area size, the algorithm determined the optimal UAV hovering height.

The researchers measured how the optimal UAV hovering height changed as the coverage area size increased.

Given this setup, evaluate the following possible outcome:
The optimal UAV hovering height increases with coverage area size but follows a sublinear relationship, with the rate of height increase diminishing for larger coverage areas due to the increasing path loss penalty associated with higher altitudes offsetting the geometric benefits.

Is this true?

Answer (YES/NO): NO